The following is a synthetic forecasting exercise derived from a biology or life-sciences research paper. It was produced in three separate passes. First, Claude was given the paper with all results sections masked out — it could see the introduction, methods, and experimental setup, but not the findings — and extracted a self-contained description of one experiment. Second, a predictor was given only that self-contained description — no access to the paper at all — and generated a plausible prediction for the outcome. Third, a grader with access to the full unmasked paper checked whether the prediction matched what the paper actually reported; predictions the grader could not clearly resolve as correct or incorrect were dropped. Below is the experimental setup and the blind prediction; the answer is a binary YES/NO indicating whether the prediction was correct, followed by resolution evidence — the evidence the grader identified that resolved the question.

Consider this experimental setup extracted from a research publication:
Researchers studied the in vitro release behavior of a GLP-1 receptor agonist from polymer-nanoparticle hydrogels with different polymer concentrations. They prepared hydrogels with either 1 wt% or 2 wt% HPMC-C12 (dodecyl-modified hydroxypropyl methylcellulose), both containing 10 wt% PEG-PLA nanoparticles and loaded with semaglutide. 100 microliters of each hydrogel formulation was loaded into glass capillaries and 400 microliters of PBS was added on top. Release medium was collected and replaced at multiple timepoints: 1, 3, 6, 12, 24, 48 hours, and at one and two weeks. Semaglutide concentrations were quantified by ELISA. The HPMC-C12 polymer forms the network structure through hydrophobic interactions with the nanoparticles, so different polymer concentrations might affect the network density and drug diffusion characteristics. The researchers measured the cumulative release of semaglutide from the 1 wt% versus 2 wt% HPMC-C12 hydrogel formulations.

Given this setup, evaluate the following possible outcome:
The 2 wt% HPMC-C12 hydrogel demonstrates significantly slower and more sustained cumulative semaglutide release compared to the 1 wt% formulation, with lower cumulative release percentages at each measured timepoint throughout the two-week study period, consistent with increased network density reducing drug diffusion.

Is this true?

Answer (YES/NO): NO